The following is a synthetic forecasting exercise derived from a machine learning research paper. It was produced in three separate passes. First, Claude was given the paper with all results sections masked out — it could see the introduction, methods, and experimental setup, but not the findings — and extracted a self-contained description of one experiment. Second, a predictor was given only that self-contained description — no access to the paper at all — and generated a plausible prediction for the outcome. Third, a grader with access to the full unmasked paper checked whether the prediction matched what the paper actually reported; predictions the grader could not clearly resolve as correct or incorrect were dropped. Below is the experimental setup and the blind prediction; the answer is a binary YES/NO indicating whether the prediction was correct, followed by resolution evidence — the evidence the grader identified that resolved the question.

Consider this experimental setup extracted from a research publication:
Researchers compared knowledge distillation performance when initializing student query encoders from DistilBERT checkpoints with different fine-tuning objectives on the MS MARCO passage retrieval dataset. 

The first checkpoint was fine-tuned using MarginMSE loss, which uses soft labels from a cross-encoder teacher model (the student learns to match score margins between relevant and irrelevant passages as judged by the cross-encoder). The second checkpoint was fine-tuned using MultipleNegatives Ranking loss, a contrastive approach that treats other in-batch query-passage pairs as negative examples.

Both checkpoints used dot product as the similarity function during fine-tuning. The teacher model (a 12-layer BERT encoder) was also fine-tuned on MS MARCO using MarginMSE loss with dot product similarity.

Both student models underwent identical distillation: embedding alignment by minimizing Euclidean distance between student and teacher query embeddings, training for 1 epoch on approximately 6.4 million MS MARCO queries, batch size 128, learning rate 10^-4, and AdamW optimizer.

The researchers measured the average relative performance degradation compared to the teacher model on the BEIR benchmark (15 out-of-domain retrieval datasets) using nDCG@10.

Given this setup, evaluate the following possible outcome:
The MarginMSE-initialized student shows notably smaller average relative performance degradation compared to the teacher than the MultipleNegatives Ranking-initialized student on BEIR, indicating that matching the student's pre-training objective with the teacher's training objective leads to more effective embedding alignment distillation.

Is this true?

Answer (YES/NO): YES